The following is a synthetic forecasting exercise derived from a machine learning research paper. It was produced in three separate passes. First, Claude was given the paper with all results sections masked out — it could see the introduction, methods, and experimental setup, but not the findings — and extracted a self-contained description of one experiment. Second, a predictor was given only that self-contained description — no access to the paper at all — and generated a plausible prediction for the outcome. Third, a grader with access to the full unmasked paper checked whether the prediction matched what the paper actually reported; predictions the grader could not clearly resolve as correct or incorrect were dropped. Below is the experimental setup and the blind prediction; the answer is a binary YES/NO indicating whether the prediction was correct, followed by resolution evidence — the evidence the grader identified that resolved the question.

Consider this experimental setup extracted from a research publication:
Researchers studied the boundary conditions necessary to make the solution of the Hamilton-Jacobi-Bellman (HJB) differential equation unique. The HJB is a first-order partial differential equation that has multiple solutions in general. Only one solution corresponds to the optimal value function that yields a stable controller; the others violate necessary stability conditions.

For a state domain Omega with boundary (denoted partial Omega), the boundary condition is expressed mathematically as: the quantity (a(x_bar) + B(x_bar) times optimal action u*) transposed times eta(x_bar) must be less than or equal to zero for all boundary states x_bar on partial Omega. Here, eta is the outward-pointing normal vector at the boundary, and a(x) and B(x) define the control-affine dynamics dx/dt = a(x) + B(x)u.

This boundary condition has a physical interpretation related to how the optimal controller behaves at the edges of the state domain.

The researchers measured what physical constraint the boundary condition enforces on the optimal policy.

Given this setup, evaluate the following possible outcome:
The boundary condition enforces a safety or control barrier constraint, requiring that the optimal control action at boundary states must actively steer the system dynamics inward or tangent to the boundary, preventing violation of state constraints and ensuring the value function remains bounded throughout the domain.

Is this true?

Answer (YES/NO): NO